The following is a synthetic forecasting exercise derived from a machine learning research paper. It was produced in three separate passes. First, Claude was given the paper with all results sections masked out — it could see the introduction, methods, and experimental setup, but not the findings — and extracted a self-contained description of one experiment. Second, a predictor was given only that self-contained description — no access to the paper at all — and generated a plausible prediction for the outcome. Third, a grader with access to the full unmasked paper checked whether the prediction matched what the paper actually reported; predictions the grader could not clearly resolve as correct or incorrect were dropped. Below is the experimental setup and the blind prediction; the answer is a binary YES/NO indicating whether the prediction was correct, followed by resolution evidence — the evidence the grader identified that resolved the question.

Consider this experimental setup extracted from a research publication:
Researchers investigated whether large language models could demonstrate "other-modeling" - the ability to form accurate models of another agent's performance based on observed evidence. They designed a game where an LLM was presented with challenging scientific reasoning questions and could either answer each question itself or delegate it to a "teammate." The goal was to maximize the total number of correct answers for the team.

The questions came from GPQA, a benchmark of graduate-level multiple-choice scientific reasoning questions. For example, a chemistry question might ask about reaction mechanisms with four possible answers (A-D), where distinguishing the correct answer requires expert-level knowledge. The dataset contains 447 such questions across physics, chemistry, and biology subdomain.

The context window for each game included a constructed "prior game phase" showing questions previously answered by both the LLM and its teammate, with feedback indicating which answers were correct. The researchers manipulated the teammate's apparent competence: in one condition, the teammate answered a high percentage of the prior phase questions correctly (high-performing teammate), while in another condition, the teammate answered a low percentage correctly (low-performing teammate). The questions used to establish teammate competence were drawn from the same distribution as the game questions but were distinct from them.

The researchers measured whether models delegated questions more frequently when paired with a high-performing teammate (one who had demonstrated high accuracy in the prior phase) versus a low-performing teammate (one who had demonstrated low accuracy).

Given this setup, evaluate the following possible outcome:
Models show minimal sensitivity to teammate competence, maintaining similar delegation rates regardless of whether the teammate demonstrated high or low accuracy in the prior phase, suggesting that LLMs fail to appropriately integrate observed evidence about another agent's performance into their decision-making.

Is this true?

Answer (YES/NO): NO